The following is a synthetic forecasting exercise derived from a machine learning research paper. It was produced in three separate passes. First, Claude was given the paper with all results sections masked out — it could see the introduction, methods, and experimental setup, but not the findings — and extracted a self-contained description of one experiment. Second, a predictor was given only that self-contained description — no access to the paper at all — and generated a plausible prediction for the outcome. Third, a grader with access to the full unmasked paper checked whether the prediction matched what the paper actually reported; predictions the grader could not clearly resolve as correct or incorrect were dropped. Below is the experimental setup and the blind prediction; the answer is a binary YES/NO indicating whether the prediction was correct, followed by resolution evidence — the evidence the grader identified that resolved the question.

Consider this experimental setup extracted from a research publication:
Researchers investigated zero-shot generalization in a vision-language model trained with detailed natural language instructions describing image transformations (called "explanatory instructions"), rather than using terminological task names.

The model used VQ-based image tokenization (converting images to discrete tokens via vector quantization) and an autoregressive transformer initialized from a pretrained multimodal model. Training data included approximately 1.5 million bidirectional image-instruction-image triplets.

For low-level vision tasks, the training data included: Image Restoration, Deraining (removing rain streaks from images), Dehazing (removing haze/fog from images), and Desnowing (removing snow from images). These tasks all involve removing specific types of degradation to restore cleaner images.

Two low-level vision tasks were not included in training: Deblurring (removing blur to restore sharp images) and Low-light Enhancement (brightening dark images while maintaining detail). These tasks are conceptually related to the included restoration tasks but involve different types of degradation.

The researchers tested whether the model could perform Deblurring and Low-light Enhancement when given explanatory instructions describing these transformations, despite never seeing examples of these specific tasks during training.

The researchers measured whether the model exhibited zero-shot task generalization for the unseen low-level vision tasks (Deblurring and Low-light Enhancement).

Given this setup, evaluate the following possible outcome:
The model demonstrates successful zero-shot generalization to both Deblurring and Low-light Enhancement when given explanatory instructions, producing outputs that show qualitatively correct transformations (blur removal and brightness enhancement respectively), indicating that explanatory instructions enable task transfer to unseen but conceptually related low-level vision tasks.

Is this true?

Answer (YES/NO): YES